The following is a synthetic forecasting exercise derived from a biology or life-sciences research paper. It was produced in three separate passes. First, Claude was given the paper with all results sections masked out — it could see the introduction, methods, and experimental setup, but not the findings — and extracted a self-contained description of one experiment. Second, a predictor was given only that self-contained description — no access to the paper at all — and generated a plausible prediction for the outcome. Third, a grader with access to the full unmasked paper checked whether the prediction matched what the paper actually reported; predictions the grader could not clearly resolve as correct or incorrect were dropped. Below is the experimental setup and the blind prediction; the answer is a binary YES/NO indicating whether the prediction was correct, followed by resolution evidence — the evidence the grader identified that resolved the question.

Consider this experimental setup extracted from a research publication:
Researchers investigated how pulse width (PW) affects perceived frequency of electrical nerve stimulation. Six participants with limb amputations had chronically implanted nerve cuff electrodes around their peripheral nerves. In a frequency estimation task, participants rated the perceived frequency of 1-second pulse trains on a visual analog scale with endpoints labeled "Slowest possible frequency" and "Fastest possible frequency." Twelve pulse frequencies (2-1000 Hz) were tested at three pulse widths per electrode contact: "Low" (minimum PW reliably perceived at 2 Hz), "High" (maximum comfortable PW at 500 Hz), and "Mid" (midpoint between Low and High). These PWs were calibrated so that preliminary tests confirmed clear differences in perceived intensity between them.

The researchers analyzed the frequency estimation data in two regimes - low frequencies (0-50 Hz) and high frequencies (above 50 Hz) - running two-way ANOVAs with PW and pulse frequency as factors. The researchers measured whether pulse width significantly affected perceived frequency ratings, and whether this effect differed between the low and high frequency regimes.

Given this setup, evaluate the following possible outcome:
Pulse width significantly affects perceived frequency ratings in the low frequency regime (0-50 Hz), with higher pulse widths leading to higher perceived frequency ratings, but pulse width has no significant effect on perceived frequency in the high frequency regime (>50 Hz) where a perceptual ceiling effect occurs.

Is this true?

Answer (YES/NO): NO